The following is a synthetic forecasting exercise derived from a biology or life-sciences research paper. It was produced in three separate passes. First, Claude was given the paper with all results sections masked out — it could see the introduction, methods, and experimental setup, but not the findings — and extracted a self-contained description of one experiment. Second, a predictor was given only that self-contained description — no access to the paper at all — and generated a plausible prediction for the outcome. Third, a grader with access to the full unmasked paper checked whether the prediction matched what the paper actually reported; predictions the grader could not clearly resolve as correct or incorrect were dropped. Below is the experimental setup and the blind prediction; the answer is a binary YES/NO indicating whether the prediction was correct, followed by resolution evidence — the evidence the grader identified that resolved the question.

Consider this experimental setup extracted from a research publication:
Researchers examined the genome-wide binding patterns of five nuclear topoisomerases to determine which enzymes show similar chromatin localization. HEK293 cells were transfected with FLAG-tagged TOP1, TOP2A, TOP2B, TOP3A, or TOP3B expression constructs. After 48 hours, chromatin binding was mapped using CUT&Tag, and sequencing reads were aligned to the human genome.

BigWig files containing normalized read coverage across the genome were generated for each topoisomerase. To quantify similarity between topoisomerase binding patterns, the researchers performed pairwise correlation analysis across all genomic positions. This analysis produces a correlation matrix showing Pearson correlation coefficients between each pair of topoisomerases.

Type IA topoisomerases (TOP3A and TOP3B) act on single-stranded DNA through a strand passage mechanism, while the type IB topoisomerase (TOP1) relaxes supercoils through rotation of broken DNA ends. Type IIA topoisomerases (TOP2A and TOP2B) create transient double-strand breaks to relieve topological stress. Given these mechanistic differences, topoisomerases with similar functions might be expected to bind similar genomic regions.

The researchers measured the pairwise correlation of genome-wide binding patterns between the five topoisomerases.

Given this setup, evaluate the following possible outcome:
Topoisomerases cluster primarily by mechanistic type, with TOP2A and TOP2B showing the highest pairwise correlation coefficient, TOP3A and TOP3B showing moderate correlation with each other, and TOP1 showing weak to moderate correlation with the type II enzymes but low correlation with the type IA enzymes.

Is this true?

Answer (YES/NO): NO